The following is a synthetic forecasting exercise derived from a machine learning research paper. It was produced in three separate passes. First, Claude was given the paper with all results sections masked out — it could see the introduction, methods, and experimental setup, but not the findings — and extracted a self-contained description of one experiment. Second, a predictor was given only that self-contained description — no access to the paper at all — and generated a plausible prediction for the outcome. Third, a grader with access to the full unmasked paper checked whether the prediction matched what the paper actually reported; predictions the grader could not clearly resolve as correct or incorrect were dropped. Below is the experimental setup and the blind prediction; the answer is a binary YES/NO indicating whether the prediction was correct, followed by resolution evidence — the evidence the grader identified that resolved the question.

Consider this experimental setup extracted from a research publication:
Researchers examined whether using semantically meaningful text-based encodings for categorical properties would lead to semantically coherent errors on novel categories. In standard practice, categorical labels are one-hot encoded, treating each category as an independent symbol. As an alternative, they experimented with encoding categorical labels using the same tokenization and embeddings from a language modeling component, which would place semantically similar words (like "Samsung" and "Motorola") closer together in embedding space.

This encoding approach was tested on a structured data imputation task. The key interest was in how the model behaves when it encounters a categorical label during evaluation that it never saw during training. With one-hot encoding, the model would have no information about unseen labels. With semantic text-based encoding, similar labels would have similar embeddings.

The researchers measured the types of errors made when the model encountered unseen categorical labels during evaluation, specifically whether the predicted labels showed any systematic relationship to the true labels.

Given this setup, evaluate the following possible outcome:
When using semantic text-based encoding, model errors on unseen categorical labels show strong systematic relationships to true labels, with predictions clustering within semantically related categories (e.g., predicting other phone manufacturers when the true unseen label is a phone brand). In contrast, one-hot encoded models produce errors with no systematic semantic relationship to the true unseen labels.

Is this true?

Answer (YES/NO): NO